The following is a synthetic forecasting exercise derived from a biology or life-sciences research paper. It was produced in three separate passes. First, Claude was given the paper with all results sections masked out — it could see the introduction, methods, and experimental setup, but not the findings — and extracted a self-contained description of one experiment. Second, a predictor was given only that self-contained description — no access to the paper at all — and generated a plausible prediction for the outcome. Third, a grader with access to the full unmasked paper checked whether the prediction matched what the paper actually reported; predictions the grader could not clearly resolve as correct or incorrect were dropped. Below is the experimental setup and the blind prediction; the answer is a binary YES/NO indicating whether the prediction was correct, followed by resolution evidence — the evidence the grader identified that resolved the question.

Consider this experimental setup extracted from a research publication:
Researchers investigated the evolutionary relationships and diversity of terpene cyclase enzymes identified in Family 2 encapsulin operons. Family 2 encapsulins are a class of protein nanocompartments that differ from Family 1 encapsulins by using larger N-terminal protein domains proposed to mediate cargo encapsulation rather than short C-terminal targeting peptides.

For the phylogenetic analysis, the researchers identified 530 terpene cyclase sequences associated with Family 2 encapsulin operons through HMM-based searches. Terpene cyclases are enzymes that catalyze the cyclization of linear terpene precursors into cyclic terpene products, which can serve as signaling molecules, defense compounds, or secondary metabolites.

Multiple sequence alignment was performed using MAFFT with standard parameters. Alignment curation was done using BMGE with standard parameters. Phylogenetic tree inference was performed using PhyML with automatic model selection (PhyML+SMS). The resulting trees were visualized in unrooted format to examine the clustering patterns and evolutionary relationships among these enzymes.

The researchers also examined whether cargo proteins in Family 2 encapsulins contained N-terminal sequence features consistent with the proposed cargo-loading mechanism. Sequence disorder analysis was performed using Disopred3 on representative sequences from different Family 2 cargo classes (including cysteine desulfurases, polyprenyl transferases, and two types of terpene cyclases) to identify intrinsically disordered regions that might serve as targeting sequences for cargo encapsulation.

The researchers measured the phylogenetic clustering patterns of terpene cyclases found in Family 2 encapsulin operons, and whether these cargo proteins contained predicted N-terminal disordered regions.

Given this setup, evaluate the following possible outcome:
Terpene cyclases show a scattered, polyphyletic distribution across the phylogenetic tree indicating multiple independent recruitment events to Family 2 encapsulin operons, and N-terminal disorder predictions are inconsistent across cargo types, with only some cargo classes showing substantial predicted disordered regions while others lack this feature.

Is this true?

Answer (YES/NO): NO